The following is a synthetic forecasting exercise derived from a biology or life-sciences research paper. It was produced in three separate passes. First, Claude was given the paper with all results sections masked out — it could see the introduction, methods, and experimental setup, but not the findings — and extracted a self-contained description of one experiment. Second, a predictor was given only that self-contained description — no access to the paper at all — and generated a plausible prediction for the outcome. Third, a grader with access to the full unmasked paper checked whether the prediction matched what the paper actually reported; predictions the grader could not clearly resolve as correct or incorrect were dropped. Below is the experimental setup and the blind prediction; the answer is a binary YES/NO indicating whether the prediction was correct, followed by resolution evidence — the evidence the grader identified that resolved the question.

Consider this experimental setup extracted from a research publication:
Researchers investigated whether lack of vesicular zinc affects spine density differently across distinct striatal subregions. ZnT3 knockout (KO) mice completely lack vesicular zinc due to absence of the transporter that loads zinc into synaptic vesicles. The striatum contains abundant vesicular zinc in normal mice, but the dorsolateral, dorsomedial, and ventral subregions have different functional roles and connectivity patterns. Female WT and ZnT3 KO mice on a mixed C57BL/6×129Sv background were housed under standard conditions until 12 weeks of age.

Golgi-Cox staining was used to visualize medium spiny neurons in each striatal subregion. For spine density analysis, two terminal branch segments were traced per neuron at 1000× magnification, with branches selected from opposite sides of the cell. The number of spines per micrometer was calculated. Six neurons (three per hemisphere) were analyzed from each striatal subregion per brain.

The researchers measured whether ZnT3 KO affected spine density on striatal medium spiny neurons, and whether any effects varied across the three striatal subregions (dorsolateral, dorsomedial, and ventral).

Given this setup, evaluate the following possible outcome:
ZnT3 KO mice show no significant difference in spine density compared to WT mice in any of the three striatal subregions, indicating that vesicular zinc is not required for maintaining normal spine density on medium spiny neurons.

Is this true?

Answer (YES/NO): YES